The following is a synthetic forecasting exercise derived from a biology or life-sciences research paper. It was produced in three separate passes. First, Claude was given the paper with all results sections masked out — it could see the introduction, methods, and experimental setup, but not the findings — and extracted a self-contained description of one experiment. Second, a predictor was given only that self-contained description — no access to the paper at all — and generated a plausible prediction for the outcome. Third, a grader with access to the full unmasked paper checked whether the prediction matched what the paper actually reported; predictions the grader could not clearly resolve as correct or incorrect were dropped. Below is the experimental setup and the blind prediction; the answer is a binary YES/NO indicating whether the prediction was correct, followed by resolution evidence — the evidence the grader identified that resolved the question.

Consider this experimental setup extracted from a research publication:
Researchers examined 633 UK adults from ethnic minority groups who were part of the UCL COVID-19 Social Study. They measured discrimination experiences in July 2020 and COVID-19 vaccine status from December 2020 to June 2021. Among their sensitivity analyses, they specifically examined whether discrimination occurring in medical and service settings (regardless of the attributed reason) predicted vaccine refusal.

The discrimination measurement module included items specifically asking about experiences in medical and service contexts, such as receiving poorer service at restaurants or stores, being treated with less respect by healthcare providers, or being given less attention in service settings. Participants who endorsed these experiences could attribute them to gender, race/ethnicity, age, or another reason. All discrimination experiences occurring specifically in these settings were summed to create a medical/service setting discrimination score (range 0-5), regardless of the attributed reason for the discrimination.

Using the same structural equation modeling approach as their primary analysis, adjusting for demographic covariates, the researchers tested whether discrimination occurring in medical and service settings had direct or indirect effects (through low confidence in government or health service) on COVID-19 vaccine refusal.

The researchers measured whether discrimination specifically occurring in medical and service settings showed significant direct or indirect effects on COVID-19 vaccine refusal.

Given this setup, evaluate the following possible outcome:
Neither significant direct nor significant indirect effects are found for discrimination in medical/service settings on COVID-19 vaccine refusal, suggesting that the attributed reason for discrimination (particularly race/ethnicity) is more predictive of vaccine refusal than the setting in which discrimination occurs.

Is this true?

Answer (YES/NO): YES